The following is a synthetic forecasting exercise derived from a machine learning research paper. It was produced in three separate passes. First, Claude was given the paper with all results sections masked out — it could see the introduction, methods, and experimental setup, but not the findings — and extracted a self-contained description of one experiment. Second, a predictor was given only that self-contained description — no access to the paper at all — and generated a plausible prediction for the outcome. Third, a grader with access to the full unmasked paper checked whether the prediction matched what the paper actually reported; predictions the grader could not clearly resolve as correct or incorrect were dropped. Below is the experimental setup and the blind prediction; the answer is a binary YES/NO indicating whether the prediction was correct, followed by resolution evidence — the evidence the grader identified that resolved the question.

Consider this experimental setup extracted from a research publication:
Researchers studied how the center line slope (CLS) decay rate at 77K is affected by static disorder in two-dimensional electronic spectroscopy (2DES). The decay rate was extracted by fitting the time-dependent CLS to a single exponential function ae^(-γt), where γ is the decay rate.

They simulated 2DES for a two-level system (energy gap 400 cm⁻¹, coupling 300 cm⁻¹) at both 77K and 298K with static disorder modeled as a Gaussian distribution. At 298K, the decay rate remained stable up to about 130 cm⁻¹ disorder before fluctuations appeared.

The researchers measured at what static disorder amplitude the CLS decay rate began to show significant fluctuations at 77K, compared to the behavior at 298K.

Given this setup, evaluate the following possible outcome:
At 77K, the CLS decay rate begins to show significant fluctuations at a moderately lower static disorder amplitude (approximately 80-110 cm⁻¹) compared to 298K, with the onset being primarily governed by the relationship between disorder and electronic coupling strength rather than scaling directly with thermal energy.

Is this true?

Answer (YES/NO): YES